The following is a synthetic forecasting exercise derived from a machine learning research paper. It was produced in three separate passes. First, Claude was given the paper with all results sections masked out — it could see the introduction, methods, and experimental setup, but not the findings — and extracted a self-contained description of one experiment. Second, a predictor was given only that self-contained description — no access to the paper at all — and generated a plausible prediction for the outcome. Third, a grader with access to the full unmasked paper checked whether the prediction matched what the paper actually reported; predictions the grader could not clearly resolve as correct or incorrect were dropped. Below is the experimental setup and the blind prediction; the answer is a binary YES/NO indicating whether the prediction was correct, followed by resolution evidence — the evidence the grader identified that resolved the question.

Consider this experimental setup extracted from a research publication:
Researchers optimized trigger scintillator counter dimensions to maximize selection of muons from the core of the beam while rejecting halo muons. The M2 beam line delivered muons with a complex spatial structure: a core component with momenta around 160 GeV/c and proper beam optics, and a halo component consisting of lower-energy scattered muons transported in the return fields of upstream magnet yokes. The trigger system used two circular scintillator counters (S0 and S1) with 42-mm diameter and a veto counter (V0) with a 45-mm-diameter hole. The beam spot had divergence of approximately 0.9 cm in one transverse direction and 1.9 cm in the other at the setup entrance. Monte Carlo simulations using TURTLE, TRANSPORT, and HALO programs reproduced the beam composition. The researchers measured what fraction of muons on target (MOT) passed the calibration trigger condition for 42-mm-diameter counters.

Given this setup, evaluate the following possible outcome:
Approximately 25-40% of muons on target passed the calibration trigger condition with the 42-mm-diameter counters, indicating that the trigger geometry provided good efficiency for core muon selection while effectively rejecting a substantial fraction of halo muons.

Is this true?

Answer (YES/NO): NO